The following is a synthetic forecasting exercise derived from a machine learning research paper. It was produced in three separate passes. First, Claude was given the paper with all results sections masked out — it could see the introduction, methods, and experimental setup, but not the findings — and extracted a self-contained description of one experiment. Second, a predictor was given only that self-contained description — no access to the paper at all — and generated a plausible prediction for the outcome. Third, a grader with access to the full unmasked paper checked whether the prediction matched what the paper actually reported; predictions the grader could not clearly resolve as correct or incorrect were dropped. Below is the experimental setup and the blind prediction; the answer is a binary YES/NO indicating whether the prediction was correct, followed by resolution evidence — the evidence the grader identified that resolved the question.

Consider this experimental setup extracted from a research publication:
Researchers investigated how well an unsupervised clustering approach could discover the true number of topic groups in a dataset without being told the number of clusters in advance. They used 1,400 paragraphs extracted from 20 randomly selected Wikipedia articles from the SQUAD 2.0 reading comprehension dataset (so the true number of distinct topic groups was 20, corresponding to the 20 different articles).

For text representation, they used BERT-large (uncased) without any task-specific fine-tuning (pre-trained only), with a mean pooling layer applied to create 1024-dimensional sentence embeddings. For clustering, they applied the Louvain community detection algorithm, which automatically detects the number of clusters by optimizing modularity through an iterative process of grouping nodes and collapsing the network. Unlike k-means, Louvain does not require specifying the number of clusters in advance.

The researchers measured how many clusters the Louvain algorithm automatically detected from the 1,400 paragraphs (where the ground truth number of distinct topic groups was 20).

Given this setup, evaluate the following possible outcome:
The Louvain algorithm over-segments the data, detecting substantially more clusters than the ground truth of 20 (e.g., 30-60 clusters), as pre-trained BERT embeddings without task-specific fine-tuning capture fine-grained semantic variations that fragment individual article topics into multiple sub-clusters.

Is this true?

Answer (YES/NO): NO